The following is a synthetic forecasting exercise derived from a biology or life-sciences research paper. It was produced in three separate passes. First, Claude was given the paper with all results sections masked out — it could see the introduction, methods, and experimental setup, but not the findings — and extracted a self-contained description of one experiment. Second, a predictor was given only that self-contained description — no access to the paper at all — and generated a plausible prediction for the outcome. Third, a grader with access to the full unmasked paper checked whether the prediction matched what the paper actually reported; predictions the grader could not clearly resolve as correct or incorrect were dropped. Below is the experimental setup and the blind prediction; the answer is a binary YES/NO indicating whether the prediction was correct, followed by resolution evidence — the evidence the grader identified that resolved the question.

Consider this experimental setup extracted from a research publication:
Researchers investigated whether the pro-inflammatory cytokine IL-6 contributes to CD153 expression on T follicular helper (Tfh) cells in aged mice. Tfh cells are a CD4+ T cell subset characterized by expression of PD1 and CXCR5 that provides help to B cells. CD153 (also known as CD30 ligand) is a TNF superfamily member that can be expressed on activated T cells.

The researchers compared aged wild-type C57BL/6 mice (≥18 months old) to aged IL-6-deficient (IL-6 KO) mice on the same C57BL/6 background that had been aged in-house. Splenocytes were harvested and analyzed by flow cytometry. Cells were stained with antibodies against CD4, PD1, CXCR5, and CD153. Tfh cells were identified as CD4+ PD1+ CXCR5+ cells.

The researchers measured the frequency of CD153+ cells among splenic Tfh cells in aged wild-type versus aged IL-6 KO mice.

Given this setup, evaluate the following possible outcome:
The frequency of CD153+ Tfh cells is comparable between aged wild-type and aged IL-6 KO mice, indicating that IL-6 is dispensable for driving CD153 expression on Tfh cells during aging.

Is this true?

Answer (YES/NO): NO